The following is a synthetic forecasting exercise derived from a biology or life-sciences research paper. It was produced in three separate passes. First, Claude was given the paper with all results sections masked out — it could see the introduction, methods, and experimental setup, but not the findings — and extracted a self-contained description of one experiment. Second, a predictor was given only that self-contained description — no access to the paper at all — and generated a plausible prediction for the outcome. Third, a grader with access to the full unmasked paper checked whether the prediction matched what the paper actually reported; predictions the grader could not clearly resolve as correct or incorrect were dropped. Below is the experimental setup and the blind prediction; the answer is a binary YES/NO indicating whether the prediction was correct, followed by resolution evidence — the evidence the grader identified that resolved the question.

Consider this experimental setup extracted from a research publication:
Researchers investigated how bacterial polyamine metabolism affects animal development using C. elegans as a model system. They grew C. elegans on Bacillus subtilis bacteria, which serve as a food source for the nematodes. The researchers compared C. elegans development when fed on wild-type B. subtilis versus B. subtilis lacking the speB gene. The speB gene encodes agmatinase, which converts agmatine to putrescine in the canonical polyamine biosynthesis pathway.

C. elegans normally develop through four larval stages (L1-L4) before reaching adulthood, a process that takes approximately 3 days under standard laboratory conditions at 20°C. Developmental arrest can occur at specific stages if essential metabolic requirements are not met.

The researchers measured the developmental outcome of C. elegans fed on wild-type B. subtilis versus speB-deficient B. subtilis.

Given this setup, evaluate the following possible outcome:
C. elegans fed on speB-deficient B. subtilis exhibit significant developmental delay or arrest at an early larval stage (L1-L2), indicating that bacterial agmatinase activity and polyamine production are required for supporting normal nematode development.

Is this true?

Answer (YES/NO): NO